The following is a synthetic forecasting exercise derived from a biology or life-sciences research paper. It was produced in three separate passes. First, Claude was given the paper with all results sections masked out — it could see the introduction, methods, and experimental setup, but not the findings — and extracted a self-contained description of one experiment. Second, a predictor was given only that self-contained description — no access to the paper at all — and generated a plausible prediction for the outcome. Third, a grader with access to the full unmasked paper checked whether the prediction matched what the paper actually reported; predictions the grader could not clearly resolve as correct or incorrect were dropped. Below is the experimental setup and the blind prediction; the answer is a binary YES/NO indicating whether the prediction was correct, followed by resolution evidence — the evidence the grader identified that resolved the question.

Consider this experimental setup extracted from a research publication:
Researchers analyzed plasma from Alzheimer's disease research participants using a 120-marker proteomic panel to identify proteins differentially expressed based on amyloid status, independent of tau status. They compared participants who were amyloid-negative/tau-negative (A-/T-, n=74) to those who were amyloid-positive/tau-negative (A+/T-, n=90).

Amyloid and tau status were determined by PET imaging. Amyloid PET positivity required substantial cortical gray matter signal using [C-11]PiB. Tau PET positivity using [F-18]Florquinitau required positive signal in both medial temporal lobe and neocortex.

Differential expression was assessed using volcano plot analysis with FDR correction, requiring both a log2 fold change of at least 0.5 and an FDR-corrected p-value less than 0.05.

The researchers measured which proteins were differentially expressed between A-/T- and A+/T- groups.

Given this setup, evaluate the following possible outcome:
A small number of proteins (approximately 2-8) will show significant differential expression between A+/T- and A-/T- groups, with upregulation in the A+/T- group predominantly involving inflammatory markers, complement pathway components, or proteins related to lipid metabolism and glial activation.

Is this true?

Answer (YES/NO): NO